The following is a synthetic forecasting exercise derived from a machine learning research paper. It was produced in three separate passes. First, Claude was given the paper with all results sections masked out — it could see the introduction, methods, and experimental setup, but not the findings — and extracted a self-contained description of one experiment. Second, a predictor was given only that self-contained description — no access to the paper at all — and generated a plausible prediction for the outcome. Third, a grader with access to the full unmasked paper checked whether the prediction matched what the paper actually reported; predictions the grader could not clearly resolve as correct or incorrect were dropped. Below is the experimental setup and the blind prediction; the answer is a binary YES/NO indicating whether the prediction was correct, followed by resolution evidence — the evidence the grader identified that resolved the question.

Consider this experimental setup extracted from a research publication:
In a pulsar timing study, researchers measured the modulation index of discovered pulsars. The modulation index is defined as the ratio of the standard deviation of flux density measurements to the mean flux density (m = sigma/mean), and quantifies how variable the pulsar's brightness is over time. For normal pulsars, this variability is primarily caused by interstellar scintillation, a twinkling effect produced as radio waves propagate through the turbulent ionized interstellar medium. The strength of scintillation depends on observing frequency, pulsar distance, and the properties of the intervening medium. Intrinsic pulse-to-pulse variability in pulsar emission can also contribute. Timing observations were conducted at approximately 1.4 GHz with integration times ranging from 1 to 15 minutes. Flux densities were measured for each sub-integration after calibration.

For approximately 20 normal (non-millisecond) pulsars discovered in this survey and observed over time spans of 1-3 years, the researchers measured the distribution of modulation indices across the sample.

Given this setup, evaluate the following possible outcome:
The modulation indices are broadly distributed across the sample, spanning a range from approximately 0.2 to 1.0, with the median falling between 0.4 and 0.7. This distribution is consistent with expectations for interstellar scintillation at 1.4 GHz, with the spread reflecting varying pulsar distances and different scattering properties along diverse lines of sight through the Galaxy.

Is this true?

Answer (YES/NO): NO